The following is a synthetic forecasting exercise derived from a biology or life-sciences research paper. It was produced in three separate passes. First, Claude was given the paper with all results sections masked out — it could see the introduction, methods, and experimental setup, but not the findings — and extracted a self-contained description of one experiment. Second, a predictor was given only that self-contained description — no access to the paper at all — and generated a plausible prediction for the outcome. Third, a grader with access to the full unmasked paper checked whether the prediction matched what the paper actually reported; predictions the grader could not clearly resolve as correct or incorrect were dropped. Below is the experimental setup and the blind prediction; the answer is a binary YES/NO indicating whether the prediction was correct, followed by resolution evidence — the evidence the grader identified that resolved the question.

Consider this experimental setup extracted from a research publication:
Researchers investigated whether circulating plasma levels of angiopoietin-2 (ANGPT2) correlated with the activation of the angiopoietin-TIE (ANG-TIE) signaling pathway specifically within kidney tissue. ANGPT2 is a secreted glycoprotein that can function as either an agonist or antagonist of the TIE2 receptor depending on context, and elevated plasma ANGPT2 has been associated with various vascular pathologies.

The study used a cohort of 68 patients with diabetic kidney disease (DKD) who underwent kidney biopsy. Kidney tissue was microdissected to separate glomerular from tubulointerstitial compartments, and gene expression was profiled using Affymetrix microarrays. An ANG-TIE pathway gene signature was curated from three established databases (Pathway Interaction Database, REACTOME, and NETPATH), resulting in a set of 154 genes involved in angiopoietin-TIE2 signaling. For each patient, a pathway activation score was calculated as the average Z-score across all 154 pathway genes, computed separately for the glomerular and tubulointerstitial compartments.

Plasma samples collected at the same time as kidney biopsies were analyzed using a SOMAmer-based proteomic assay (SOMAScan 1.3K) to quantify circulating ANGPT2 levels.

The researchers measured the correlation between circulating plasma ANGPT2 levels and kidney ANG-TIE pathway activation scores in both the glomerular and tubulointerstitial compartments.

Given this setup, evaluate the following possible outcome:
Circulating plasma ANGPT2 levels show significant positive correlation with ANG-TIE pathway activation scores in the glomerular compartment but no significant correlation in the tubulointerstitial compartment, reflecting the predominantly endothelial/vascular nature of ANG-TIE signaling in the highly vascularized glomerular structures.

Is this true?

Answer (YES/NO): YES